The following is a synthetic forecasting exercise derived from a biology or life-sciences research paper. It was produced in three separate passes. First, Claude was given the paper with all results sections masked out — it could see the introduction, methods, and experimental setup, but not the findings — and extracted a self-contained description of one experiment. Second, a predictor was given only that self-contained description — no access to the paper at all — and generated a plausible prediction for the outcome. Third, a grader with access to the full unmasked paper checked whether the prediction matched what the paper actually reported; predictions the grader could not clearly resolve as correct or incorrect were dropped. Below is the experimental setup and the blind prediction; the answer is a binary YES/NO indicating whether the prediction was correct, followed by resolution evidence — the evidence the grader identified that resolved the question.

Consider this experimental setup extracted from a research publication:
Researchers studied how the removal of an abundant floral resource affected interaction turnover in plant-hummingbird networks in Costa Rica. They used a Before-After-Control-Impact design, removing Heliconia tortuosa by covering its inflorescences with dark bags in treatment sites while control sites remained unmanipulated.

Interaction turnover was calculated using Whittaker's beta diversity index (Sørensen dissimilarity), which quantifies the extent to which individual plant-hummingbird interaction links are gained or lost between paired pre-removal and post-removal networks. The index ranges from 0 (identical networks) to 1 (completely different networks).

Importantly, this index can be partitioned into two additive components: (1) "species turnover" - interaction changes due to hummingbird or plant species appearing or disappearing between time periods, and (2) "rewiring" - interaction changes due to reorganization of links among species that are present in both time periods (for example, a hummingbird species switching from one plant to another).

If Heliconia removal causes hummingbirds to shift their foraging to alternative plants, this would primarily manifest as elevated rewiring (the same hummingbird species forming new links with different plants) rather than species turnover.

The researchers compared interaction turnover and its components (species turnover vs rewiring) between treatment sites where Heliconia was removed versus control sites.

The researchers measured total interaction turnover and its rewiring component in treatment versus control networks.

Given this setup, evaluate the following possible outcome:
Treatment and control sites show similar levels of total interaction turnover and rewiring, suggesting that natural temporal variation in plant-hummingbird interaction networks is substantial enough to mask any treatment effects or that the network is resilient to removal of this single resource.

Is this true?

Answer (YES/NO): NO